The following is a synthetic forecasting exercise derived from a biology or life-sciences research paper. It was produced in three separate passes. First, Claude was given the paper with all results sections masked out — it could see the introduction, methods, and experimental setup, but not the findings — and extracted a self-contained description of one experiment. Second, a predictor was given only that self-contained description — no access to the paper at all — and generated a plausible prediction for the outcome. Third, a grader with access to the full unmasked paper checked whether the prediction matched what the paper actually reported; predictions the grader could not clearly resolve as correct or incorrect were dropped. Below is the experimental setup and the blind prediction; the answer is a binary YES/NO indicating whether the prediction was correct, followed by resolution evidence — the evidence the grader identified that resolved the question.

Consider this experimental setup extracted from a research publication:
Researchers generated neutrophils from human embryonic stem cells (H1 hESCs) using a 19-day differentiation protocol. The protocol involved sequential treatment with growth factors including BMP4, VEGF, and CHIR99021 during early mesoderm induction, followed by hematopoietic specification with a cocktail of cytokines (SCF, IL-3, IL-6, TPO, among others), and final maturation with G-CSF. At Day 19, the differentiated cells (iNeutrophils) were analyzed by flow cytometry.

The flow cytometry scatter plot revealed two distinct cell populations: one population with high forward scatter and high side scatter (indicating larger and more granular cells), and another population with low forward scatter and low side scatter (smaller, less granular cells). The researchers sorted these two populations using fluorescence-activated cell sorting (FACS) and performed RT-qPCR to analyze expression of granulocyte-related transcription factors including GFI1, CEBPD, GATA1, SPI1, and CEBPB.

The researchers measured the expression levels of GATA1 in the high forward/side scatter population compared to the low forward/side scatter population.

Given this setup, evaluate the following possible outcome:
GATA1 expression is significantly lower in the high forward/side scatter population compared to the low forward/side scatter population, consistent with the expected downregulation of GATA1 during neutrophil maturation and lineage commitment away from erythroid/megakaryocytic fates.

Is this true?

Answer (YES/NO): NO